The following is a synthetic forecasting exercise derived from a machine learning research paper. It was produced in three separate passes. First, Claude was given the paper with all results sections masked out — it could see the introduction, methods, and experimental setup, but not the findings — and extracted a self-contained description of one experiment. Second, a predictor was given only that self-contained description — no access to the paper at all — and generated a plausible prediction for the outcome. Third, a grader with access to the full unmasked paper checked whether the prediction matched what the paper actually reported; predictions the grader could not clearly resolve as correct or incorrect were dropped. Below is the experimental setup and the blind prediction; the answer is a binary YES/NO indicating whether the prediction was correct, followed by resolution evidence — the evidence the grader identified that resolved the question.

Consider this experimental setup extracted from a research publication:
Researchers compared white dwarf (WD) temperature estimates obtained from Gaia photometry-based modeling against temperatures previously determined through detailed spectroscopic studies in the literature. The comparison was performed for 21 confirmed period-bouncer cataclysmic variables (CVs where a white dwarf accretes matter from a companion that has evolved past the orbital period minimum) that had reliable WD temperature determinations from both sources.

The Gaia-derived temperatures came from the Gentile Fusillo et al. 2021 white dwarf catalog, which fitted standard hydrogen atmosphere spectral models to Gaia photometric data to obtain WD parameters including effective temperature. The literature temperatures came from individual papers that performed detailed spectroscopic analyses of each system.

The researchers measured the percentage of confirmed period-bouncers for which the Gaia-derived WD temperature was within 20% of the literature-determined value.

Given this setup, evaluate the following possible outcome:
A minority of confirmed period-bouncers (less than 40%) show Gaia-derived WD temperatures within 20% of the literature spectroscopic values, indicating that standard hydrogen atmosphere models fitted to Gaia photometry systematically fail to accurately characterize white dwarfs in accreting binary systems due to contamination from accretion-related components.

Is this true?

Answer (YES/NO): NO